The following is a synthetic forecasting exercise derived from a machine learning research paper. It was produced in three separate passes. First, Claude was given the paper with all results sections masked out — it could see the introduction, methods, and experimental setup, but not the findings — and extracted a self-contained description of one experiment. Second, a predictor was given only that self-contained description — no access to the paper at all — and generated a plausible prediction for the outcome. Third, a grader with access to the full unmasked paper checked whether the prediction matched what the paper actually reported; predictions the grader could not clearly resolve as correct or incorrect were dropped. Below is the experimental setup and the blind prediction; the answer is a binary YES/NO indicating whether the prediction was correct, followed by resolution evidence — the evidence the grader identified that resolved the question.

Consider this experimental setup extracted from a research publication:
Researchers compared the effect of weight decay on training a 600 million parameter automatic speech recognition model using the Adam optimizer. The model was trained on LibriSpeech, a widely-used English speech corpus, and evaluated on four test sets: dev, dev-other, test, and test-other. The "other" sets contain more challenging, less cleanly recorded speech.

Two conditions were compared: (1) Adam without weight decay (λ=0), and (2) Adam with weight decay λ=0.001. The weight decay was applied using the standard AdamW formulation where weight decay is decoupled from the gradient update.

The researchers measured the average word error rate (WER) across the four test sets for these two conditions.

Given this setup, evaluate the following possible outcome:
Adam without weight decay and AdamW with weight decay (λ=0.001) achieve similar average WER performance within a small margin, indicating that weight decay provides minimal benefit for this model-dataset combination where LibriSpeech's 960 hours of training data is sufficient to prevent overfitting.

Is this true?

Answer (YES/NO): YES